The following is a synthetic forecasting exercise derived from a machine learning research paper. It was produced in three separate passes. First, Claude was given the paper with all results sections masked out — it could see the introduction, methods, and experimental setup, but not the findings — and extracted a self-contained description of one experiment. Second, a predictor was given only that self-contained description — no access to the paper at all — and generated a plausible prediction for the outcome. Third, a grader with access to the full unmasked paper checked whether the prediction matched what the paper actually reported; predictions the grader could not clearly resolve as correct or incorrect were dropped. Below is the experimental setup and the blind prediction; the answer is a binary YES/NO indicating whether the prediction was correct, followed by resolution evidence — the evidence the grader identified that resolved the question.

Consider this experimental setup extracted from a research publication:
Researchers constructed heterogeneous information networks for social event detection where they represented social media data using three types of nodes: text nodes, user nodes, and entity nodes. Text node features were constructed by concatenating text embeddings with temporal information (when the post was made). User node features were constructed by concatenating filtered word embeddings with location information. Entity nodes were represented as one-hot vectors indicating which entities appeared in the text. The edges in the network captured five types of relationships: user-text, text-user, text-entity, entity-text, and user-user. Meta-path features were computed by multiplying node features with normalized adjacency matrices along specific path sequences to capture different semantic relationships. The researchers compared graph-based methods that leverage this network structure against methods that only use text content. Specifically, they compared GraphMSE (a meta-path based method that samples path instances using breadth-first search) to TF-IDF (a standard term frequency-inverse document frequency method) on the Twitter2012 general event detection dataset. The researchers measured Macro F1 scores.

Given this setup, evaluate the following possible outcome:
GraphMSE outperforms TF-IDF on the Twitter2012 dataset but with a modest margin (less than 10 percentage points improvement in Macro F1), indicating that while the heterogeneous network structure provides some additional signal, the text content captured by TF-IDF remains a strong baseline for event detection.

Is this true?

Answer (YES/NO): NO